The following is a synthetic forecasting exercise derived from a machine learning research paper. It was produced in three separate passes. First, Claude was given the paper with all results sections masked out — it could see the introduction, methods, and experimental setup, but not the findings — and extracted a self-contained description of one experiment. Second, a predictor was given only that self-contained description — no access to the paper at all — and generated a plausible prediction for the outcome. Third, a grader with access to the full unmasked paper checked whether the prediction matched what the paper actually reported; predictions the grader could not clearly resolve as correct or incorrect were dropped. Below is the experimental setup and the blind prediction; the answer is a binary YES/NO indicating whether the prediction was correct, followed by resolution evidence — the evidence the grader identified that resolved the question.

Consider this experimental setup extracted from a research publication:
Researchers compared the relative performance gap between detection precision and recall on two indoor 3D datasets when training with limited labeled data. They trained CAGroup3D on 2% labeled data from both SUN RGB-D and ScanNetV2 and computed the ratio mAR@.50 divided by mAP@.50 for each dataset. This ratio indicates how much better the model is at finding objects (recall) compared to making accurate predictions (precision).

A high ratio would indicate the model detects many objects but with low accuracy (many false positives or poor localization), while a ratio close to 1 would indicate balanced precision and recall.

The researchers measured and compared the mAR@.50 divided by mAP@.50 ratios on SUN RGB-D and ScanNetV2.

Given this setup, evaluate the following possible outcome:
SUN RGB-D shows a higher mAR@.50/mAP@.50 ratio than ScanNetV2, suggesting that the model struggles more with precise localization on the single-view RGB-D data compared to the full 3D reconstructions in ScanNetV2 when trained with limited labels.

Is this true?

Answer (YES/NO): YES